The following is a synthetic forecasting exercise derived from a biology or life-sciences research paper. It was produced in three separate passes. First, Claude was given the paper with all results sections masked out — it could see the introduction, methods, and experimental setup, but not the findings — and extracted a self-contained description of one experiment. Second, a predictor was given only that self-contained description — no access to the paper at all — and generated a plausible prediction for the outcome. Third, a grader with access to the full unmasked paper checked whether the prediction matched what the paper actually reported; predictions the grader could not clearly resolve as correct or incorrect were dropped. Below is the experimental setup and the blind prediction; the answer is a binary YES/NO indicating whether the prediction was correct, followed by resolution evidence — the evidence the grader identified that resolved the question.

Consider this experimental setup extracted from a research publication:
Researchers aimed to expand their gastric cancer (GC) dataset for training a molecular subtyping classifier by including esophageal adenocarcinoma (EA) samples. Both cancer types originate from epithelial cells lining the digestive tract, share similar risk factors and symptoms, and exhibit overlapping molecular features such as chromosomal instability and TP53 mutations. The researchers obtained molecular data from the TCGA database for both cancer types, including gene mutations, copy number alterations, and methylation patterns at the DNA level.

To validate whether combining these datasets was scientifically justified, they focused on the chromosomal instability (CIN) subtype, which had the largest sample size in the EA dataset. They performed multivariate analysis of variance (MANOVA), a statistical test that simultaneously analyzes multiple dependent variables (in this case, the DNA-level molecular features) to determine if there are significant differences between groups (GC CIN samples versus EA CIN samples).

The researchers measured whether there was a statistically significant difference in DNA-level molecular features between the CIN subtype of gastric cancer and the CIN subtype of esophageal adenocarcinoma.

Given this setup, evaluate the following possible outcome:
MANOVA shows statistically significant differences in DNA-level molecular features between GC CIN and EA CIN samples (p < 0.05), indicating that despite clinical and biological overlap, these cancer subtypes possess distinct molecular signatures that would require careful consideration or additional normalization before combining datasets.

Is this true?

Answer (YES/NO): NO